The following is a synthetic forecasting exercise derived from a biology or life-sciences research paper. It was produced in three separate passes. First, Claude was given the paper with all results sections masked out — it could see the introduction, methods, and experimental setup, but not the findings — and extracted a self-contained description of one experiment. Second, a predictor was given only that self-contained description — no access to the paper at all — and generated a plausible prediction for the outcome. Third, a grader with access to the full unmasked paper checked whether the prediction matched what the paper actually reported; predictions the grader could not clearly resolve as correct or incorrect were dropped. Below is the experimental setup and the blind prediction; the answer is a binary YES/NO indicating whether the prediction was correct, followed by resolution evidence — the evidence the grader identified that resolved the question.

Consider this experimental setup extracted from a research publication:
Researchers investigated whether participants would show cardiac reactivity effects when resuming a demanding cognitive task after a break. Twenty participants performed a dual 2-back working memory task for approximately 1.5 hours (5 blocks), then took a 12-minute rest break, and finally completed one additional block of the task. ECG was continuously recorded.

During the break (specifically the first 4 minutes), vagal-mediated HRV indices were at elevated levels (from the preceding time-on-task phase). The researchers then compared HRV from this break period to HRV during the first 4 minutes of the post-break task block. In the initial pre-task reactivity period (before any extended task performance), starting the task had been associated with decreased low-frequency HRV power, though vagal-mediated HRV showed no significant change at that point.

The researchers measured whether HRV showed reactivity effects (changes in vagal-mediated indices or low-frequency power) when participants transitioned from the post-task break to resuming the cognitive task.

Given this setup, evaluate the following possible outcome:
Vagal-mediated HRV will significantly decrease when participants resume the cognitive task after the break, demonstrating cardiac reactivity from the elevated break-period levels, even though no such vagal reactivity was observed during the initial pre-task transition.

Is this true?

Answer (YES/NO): NO